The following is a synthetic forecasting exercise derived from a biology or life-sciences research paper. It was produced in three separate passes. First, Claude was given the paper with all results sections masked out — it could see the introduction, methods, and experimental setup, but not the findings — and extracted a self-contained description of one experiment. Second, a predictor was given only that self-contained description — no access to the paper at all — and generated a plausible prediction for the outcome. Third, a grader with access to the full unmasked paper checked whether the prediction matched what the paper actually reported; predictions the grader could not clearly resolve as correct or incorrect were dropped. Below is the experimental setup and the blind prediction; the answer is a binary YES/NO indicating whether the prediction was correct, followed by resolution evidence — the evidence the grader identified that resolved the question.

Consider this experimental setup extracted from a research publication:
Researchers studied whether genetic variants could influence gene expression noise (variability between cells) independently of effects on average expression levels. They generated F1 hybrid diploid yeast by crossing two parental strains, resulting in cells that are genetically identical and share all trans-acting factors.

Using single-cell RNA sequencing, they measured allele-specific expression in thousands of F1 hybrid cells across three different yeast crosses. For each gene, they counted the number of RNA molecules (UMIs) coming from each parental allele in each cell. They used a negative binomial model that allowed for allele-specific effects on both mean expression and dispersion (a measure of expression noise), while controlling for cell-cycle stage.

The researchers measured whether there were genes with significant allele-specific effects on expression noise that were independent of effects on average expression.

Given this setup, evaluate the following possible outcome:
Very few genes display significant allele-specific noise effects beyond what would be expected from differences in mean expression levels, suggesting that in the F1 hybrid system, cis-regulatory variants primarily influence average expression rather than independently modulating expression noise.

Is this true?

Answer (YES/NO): NO